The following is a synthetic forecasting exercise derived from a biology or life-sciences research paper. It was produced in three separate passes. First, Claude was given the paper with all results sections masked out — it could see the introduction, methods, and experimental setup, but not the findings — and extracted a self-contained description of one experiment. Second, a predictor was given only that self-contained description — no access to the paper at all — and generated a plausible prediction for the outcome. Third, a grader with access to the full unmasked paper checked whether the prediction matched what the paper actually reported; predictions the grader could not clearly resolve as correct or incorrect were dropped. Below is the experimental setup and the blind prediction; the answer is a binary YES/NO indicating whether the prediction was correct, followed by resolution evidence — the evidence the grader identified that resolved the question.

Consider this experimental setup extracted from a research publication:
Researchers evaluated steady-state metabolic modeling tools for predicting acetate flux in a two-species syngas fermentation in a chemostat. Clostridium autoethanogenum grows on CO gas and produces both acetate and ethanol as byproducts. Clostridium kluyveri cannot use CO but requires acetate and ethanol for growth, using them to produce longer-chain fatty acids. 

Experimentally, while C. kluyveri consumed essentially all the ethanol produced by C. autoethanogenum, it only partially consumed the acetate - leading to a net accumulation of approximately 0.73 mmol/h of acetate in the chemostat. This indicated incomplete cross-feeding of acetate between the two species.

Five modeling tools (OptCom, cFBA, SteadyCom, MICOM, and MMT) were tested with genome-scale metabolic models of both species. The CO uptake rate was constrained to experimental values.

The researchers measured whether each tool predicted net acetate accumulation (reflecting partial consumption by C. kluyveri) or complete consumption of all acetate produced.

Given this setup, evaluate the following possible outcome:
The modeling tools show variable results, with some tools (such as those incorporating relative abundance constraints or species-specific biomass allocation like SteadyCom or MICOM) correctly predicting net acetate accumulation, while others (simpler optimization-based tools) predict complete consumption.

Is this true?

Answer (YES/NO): NO